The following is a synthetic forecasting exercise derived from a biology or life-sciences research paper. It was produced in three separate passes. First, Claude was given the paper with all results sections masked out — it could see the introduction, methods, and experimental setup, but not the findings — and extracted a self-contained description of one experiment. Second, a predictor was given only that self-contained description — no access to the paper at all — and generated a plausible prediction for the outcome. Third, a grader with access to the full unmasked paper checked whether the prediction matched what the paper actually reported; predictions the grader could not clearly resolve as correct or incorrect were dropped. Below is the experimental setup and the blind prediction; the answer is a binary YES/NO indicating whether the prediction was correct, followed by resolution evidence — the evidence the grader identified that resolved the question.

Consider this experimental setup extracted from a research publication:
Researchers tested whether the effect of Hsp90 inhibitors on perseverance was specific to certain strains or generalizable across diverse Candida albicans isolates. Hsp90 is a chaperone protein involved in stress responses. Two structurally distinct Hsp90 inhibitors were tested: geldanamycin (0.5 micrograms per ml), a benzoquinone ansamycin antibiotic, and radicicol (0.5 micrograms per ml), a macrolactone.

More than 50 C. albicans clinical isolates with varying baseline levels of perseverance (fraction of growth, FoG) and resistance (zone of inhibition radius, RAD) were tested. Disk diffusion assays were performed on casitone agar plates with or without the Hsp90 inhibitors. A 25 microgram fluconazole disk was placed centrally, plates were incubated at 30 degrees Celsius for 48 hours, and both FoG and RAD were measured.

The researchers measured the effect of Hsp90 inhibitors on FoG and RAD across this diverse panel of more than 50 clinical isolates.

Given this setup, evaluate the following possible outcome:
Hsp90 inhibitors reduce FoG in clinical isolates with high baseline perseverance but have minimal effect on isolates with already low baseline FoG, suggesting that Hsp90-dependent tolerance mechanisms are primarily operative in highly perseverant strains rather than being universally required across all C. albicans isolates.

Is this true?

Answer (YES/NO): NO